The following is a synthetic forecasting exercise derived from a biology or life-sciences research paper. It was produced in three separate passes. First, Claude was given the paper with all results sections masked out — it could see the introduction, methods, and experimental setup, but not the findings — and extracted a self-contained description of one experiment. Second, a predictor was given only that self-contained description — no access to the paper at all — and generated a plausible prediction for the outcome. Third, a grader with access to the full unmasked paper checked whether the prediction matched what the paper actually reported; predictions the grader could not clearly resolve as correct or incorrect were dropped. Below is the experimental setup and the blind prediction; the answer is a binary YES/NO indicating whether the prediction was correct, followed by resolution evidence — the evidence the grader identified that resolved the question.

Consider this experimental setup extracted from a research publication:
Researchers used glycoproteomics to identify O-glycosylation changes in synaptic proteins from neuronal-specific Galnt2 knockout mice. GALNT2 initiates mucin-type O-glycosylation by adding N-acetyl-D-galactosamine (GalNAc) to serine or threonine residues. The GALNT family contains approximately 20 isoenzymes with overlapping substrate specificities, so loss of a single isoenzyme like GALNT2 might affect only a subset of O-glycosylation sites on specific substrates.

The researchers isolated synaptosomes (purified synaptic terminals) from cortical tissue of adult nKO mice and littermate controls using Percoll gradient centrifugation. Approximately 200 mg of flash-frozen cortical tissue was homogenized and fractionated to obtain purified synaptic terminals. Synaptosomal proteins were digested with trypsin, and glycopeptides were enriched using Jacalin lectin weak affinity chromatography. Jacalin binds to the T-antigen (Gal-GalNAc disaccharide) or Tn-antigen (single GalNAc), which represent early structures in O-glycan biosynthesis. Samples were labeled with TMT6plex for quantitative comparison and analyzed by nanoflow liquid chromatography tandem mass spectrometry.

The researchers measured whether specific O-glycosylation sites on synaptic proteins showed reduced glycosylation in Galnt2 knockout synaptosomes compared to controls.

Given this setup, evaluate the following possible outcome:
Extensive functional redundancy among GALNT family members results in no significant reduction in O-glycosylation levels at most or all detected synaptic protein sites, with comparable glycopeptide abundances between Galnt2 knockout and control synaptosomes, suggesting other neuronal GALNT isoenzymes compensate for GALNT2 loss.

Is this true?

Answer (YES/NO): NO